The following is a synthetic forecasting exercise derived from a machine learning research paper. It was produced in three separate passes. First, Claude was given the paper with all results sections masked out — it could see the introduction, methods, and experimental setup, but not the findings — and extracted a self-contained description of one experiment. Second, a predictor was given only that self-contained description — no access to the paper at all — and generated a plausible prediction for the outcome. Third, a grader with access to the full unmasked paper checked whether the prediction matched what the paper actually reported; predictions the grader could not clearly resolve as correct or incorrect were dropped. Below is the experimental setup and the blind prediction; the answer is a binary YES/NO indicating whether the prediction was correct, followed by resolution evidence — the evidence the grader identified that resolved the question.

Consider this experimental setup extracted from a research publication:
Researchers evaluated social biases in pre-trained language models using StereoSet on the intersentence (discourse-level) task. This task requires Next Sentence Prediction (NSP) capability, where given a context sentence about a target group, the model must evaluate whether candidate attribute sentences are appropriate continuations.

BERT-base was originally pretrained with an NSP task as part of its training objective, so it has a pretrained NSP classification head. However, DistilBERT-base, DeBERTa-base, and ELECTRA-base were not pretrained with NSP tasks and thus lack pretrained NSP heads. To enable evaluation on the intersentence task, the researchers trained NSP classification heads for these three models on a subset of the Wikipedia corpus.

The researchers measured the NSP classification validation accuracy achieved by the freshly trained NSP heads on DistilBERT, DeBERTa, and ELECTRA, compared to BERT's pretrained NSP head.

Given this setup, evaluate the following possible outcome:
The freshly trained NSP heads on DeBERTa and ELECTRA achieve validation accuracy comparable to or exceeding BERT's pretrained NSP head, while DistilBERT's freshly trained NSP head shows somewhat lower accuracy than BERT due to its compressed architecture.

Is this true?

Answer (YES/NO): NO